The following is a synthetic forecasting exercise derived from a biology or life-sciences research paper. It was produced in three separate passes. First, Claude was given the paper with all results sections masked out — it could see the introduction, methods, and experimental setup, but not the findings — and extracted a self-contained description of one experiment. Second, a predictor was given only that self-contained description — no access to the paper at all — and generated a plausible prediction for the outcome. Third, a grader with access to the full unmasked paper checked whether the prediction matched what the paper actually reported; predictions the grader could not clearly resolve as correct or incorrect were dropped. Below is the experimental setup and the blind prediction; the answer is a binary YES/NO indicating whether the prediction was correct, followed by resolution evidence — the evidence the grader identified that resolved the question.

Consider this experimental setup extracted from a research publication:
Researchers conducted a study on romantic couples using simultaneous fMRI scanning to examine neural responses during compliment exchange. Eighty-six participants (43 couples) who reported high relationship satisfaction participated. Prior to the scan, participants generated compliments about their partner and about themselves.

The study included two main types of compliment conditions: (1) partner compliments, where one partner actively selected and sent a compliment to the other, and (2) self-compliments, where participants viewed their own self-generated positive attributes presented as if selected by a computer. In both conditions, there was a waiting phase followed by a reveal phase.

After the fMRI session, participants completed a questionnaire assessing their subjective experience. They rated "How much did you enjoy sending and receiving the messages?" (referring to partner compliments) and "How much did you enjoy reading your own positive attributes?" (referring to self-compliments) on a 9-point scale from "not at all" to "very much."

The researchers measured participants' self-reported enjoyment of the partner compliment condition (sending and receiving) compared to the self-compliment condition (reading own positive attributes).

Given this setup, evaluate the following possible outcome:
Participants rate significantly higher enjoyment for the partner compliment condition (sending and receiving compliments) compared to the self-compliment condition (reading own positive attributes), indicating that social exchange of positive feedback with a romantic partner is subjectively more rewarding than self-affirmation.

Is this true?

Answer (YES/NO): YES